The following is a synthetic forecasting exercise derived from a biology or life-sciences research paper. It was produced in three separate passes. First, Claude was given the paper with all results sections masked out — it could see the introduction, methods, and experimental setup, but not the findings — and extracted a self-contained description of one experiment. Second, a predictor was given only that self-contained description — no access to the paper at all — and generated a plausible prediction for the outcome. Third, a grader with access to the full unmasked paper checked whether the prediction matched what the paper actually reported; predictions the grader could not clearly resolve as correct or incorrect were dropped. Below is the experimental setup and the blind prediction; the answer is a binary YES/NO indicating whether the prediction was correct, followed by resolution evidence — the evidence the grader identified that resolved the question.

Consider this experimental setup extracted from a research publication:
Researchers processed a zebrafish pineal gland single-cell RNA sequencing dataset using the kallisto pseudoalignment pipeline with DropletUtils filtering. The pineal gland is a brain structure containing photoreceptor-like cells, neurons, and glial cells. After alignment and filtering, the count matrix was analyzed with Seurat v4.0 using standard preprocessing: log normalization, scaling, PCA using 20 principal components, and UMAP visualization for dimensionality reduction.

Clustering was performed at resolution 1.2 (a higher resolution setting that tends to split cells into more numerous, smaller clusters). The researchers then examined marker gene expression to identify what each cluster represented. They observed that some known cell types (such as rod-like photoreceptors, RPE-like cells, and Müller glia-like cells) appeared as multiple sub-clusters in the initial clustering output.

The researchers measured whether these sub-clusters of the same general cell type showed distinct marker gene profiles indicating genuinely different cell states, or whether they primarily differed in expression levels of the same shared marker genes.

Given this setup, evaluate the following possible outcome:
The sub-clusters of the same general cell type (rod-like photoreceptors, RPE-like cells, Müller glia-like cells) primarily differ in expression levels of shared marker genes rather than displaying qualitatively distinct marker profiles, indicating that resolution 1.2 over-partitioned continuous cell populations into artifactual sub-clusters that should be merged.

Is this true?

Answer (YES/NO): YES